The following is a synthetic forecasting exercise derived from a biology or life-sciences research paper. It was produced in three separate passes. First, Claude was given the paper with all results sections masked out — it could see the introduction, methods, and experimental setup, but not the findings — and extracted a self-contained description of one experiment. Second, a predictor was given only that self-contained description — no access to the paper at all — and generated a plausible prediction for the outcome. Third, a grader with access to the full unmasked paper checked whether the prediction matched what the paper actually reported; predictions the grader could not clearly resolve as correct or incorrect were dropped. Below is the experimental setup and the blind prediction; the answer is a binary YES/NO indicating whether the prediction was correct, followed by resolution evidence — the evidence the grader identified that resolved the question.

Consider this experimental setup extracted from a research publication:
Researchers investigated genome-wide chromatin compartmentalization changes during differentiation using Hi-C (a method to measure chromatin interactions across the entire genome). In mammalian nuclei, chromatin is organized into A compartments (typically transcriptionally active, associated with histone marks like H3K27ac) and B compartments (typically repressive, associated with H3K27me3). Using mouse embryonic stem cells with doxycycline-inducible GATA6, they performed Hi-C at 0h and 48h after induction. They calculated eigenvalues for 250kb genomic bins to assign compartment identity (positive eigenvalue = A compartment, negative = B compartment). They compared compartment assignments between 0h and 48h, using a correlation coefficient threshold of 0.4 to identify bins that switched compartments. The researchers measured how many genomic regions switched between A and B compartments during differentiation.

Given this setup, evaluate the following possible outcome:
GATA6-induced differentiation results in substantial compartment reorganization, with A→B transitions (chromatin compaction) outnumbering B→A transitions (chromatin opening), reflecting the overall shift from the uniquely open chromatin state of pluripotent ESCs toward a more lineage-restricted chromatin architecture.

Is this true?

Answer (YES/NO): NO